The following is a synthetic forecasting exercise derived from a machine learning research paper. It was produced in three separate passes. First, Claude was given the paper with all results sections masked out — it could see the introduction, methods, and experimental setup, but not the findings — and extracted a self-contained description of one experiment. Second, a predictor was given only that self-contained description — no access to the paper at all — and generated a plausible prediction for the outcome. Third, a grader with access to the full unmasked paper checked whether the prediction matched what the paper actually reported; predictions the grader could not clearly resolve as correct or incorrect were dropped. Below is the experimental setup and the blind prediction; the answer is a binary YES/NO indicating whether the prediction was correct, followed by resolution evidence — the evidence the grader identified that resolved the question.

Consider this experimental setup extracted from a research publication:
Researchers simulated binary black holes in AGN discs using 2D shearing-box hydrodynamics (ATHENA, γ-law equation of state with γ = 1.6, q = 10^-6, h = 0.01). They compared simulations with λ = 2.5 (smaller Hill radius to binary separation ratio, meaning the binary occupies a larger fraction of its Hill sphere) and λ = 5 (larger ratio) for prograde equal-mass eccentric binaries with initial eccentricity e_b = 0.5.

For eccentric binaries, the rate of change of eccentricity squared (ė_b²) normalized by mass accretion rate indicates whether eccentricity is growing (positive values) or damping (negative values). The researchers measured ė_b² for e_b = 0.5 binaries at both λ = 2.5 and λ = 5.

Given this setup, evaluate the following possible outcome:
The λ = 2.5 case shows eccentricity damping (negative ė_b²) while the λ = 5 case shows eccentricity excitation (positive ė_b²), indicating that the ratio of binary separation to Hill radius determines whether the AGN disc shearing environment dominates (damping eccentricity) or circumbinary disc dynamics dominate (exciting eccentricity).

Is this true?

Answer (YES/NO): NO